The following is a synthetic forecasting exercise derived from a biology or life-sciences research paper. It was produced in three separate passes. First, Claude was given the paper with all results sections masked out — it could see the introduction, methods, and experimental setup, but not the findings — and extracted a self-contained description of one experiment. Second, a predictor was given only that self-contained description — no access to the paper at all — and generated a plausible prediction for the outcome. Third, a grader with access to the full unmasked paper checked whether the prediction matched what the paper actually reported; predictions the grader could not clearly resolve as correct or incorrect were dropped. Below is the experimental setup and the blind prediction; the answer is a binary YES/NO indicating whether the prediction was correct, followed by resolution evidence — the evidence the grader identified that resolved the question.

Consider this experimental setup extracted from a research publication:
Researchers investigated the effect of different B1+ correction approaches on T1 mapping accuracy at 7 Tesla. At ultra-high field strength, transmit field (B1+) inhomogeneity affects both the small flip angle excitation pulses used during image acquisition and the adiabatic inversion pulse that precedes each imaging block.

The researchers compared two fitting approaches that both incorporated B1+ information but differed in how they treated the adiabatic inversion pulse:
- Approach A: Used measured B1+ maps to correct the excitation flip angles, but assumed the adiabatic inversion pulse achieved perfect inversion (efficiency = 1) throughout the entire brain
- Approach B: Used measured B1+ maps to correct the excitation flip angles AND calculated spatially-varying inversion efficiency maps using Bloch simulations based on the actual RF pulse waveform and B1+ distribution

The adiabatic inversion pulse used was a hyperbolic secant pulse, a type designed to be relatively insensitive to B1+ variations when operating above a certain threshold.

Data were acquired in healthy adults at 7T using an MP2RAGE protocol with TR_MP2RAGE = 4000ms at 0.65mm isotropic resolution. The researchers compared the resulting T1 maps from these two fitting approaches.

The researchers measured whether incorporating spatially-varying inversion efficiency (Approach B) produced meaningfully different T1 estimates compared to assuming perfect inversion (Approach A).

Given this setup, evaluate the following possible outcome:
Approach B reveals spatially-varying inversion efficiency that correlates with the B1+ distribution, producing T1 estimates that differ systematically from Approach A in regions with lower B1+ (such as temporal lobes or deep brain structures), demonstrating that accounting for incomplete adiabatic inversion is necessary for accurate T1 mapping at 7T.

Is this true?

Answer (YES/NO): NO